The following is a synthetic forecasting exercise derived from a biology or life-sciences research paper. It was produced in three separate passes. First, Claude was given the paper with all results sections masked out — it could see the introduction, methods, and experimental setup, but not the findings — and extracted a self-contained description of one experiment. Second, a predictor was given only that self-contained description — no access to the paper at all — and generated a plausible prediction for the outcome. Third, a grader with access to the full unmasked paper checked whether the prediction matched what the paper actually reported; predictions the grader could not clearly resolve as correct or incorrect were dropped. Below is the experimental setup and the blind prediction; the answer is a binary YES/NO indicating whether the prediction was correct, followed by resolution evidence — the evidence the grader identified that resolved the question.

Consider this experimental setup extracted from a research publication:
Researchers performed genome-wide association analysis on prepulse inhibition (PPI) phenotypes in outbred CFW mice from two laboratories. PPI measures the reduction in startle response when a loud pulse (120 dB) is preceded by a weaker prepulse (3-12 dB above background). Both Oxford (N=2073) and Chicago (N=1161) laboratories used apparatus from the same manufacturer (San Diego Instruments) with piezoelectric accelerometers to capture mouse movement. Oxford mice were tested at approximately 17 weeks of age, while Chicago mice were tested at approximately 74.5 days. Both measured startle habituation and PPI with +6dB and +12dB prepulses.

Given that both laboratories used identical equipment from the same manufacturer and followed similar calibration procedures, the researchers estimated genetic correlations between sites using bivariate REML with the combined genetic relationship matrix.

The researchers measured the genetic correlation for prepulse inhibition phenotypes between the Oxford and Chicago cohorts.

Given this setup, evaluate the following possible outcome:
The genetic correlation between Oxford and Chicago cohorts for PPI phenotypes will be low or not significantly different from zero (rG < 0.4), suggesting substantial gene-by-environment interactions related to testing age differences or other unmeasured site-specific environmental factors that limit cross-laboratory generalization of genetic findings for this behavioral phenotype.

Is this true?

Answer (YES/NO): NO